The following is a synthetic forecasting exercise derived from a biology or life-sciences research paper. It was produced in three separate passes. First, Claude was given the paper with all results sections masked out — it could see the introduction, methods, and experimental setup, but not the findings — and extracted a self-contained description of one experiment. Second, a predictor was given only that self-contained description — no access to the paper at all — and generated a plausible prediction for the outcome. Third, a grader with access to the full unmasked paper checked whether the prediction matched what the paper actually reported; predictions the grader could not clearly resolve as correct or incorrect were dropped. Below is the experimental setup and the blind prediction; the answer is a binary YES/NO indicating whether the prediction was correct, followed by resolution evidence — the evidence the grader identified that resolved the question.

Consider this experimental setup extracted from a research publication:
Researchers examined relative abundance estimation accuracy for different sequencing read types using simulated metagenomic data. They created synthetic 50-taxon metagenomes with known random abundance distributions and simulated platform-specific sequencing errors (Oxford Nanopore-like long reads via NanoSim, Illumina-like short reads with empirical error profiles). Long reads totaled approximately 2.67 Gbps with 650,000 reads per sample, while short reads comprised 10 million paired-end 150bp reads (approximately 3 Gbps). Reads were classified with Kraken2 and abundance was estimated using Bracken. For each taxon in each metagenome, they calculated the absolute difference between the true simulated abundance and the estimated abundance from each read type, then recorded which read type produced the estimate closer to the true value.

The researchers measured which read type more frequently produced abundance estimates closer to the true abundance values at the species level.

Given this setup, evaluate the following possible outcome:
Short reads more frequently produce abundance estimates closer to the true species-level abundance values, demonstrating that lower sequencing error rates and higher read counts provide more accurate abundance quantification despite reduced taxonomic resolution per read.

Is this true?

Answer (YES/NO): NO